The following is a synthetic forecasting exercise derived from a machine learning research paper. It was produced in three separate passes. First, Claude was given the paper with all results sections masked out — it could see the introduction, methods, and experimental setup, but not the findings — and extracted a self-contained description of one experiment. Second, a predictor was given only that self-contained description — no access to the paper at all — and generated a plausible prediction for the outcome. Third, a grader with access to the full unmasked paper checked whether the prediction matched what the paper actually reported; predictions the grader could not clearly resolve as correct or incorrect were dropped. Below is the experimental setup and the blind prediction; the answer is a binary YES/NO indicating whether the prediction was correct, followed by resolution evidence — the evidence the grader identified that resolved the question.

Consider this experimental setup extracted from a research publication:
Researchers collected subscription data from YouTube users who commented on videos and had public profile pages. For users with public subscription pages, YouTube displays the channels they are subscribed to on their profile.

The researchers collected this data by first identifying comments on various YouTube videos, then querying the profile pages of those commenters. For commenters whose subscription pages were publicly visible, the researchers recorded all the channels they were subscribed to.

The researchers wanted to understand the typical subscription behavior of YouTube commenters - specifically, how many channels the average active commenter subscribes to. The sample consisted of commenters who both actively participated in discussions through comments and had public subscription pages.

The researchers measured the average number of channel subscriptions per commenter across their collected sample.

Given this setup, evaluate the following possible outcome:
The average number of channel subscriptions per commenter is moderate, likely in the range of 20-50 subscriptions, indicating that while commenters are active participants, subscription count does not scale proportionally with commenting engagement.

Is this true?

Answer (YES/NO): NO